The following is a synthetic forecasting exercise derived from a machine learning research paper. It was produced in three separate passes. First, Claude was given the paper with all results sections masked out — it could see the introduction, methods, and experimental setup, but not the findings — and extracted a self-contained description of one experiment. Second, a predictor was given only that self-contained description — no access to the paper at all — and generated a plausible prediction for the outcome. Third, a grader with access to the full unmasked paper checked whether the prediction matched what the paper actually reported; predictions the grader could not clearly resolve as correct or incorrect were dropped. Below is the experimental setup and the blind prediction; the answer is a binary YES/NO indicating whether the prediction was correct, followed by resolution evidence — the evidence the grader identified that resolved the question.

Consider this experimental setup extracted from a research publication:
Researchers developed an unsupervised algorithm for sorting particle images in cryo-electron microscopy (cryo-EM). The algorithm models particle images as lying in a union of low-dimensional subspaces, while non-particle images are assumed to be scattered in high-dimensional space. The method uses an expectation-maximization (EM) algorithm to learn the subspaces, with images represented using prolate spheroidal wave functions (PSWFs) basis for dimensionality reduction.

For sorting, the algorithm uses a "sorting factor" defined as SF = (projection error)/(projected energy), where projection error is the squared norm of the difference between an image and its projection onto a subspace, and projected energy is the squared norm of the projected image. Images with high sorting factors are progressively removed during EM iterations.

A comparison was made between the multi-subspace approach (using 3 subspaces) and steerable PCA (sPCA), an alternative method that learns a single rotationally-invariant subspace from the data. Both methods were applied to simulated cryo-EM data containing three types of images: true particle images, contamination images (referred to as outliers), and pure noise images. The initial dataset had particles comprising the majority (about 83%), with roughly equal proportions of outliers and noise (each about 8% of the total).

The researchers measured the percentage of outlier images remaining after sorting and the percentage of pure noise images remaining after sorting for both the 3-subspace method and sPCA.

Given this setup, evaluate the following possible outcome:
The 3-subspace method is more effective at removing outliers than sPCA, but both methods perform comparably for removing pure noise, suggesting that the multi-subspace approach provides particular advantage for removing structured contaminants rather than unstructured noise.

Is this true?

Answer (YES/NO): NO